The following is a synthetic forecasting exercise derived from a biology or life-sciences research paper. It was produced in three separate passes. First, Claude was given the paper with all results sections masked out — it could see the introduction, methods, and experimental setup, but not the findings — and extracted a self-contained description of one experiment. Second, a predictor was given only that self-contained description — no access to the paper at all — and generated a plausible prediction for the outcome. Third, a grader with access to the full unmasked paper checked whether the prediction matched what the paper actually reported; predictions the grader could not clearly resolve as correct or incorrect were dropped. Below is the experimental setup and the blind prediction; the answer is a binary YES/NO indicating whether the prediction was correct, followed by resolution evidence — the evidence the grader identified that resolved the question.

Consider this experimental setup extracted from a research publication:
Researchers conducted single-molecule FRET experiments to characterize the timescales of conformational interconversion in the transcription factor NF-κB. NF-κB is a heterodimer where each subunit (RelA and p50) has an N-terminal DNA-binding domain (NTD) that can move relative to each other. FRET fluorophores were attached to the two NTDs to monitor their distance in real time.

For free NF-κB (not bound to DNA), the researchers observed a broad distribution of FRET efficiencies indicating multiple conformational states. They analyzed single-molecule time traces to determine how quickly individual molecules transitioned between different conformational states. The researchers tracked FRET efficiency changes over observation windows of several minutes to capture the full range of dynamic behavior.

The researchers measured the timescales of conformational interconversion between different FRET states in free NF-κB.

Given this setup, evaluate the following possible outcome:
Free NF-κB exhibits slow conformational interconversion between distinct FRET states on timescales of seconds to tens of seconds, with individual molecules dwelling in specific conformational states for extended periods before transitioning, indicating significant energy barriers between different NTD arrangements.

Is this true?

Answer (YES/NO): NO